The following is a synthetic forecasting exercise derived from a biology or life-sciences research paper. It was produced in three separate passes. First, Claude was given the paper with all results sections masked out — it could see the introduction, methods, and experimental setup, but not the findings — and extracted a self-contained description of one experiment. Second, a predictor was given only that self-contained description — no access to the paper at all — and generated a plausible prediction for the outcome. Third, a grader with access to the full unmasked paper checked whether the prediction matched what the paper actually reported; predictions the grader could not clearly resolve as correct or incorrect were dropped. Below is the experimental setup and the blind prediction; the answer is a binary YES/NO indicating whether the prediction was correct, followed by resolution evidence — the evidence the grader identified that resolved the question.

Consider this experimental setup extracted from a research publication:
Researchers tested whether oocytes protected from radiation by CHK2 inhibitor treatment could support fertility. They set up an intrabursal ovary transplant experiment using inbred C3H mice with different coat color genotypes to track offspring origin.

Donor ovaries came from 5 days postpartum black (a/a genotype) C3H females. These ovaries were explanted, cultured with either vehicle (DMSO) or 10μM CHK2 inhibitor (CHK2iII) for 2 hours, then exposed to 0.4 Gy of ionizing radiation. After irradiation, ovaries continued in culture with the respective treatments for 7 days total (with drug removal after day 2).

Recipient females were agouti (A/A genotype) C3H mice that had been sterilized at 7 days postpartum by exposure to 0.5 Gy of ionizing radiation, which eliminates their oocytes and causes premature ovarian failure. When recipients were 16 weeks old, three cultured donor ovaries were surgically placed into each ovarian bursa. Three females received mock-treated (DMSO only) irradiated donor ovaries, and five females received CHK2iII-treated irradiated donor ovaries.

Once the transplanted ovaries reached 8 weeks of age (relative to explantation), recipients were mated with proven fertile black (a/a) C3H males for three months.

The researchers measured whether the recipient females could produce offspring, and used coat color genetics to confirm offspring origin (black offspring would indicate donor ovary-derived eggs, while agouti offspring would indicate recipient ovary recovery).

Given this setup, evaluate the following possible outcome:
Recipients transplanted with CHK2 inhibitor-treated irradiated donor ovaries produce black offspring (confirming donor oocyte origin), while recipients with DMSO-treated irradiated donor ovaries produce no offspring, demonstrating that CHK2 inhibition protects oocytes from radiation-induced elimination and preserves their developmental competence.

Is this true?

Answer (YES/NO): YES